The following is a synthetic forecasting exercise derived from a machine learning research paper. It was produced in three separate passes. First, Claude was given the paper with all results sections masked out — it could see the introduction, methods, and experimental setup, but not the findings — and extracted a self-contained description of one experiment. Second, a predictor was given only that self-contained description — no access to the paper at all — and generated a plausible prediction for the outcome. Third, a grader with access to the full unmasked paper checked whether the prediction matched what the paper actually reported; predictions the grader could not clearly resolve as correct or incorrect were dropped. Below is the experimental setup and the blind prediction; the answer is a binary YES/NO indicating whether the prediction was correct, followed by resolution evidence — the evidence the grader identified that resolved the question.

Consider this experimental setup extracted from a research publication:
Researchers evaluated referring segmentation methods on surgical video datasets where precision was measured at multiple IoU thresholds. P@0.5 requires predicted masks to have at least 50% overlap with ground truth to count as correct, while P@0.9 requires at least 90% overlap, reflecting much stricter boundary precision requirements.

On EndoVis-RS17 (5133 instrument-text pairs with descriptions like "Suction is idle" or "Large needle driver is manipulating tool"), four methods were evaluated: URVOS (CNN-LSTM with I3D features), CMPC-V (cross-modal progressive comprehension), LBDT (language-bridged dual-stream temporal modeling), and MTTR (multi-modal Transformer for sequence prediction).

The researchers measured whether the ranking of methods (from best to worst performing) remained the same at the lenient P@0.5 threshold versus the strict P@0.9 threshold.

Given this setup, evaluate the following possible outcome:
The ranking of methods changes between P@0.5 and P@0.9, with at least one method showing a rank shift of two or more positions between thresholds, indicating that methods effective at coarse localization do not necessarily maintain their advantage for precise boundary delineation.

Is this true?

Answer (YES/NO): NO